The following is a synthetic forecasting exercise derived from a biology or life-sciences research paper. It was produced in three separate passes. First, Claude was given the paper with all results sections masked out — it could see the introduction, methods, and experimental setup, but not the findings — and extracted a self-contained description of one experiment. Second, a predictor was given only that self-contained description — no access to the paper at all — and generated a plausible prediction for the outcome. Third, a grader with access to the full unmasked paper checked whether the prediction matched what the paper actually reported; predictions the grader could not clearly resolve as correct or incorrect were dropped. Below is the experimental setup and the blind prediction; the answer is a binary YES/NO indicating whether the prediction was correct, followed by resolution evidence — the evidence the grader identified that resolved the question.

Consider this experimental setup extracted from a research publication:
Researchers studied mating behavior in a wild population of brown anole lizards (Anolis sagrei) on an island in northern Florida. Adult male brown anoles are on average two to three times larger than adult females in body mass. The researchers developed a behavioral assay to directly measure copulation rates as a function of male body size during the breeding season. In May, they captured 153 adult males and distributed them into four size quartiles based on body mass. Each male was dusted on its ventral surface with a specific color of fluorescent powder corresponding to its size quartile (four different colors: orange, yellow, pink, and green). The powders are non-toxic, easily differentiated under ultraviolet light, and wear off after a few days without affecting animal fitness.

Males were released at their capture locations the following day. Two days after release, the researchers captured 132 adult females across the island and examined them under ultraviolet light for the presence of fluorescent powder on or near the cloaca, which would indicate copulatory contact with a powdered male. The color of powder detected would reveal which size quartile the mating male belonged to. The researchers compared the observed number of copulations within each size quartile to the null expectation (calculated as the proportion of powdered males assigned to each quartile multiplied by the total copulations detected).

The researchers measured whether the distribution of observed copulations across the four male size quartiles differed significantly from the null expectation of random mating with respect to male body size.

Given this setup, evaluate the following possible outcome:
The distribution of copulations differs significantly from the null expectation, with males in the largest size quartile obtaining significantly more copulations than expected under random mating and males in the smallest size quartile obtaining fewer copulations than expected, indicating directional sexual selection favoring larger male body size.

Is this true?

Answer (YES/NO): NO